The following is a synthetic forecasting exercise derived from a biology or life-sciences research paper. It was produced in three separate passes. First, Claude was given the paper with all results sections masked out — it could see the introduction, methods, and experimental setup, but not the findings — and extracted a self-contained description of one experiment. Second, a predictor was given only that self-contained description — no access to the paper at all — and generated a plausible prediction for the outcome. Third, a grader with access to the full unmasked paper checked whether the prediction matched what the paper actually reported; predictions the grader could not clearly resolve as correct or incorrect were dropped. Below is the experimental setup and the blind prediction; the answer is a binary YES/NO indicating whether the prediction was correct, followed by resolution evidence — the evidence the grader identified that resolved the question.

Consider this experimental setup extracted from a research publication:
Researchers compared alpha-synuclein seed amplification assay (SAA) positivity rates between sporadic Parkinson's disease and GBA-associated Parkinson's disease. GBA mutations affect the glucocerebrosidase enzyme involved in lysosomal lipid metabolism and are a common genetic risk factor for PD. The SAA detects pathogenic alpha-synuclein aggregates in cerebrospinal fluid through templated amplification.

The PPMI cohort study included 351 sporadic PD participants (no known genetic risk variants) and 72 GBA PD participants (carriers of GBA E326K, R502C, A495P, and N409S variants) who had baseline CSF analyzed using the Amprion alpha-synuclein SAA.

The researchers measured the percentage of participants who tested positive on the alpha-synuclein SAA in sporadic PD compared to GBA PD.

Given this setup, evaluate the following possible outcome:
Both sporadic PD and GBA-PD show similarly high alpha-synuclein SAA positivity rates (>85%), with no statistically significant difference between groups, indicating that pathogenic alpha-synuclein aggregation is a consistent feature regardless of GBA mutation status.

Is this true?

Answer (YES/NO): YES